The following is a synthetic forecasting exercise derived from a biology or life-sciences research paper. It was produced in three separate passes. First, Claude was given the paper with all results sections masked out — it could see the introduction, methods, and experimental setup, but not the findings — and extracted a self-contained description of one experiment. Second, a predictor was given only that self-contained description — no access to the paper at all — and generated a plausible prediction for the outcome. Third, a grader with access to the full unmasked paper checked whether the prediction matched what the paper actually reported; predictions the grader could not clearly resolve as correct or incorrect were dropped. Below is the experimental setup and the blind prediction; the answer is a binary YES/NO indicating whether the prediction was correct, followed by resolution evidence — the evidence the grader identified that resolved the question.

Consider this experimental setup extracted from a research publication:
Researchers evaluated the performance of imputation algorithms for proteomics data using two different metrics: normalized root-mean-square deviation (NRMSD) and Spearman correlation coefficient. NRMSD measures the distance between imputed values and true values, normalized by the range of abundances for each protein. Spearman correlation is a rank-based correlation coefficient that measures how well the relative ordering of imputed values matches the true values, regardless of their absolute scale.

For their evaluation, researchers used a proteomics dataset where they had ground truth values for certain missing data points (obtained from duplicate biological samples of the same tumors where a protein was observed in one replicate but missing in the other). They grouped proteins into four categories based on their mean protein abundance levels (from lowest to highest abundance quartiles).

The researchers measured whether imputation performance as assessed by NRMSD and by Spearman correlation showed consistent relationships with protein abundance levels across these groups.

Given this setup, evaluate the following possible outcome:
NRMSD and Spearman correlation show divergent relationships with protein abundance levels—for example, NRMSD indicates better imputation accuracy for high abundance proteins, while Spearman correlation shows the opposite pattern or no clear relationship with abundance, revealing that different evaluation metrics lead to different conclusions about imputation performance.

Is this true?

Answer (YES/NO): NO